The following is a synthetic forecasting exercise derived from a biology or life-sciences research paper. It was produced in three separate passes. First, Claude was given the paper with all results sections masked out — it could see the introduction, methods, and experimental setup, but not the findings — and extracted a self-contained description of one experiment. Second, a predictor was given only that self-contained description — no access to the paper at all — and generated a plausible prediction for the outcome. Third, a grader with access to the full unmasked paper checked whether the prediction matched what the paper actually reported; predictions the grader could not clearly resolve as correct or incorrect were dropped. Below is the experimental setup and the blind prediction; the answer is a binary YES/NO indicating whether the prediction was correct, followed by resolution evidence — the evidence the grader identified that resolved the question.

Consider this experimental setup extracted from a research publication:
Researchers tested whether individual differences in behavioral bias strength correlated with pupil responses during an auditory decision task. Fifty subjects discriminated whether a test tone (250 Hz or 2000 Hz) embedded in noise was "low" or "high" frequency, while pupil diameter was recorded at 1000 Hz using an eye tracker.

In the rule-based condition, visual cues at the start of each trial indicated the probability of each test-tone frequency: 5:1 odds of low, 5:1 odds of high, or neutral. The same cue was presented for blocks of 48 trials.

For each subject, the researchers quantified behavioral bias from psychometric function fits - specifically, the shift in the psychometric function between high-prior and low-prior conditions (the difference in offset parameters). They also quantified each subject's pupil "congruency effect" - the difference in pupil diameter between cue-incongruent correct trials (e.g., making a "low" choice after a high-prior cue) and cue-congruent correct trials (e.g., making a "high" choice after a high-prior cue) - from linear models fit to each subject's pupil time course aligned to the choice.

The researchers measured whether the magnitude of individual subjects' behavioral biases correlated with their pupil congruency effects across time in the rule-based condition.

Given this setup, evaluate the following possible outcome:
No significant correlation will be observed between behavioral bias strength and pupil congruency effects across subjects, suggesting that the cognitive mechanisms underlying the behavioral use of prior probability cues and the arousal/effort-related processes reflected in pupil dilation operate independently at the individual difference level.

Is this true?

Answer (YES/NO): NO